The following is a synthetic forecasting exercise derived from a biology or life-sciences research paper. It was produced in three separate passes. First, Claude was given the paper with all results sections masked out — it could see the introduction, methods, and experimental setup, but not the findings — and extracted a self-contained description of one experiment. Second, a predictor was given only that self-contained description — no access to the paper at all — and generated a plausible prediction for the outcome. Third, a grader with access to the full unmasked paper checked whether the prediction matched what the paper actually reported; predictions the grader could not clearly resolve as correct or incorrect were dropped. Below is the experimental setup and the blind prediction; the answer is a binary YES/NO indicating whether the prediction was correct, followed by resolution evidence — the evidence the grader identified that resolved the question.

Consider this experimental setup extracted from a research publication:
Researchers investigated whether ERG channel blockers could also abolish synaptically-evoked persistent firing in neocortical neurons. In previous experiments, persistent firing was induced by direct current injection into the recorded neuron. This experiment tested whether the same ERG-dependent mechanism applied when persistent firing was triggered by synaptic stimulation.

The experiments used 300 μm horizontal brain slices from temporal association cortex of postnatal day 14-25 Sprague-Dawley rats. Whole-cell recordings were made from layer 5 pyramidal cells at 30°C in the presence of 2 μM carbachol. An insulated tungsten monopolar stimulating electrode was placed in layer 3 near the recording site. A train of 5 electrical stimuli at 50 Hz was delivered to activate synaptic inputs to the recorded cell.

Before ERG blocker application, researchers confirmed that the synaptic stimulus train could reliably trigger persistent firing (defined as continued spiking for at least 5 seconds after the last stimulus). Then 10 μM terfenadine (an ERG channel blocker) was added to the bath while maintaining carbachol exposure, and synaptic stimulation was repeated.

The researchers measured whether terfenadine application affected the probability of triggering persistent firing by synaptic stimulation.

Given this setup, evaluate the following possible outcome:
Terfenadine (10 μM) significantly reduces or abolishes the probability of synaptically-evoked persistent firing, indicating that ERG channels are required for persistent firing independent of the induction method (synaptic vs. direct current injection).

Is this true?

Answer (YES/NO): YES